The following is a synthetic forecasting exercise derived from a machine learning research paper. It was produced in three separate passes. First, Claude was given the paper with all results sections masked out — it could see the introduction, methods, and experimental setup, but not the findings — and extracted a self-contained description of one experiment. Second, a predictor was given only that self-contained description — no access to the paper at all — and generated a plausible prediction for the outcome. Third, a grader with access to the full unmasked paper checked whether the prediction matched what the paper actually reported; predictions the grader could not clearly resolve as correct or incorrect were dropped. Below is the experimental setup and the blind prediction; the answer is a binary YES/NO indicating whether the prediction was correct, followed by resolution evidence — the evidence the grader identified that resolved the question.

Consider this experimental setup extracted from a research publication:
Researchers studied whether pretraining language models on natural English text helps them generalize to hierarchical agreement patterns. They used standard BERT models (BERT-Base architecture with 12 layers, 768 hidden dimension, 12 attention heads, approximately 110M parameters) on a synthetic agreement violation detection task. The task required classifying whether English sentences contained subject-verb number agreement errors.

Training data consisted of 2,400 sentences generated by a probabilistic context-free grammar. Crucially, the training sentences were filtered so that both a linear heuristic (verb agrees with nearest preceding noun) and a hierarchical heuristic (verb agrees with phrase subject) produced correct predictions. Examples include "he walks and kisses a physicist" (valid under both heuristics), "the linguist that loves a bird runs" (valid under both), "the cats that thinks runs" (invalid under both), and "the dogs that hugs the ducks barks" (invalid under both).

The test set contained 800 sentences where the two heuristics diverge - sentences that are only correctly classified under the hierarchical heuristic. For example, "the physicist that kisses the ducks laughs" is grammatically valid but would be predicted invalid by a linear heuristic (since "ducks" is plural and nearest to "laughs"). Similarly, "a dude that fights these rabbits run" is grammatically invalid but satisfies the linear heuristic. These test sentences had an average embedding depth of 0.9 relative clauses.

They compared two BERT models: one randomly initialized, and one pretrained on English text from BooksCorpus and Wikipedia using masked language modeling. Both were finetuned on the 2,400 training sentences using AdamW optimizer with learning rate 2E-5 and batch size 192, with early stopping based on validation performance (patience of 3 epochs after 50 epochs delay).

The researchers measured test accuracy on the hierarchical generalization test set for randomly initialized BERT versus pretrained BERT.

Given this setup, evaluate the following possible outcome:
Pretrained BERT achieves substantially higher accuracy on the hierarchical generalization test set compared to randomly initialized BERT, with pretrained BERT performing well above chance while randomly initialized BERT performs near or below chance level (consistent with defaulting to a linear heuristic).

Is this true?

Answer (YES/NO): NO